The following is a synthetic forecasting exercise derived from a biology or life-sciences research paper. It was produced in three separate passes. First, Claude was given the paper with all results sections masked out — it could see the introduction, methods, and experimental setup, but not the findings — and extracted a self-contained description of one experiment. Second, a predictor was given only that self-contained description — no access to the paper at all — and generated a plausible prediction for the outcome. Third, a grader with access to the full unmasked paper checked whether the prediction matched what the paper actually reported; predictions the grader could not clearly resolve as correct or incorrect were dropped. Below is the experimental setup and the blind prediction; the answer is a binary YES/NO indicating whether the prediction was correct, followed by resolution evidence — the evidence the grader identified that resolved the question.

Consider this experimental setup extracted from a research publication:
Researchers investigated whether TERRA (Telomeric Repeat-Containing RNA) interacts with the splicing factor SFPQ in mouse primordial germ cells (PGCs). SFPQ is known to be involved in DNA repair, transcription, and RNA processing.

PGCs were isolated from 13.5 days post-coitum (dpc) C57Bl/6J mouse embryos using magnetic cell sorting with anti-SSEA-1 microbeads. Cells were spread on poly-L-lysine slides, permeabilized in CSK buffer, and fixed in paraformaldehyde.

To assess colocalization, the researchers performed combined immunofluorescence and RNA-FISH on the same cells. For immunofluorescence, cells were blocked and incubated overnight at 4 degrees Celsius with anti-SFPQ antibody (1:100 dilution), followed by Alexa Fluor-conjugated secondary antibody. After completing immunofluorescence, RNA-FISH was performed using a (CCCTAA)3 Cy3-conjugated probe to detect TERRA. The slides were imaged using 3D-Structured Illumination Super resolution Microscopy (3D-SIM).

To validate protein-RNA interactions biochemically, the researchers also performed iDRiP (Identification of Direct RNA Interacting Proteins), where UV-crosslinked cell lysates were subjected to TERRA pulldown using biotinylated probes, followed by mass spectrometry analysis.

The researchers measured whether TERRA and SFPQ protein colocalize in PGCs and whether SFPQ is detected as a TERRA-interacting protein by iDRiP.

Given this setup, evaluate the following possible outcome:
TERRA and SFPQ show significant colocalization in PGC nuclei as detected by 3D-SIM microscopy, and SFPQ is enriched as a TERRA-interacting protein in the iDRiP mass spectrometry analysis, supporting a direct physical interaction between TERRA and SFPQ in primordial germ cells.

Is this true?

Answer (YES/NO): YES